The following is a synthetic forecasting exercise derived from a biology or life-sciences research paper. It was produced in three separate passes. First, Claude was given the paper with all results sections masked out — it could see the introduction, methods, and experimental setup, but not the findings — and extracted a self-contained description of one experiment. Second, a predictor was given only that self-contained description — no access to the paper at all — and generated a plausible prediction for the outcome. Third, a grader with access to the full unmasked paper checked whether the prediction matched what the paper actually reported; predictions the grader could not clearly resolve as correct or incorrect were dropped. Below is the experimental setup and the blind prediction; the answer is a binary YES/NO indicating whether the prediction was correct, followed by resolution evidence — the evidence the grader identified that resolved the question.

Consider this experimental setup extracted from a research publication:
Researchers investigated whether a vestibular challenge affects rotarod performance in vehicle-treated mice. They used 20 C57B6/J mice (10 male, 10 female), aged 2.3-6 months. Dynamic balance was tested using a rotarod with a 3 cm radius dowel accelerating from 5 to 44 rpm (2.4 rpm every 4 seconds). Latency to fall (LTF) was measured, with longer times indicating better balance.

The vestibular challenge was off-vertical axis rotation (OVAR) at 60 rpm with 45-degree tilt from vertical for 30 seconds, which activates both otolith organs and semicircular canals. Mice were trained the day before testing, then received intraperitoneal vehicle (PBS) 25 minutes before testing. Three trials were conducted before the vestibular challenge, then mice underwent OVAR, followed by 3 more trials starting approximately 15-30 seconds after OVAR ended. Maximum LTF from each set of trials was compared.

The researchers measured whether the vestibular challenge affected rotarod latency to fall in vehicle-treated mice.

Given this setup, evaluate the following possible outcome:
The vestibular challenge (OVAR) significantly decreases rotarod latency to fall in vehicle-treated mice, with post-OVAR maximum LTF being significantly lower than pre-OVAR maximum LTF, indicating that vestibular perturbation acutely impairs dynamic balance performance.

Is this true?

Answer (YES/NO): NO